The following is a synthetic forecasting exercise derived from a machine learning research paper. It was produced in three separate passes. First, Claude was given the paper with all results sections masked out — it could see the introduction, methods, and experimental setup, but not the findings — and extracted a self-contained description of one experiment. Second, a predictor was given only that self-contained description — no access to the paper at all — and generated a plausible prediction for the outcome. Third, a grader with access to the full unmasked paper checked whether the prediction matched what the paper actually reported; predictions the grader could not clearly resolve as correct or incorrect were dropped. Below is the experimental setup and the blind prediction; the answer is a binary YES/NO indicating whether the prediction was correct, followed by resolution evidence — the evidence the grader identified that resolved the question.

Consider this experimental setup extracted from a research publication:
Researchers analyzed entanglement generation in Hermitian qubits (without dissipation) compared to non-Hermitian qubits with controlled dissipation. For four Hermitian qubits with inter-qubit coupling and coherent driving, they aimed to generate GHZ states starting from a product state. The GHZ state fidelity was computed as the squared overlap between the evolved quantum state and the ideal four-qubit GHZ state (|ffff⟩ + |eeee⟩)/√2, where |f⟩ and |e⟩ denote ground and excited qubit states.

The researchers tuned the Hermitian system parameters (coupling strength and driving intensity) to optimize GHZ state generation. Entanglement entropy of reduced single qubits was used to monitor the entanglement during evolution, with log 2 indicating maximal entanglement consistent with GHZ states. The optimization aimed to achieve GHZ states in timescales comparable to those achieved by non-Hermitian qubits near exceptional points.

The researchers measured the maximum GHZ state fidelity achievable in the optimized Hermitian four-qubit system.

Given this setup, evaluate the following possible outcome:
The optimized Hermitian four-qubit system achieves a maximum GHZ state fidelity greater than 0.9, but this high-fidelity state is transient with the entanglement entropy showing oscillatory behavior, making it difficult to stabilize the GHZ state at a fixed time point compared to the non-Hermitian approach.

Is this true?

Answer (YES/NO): NO